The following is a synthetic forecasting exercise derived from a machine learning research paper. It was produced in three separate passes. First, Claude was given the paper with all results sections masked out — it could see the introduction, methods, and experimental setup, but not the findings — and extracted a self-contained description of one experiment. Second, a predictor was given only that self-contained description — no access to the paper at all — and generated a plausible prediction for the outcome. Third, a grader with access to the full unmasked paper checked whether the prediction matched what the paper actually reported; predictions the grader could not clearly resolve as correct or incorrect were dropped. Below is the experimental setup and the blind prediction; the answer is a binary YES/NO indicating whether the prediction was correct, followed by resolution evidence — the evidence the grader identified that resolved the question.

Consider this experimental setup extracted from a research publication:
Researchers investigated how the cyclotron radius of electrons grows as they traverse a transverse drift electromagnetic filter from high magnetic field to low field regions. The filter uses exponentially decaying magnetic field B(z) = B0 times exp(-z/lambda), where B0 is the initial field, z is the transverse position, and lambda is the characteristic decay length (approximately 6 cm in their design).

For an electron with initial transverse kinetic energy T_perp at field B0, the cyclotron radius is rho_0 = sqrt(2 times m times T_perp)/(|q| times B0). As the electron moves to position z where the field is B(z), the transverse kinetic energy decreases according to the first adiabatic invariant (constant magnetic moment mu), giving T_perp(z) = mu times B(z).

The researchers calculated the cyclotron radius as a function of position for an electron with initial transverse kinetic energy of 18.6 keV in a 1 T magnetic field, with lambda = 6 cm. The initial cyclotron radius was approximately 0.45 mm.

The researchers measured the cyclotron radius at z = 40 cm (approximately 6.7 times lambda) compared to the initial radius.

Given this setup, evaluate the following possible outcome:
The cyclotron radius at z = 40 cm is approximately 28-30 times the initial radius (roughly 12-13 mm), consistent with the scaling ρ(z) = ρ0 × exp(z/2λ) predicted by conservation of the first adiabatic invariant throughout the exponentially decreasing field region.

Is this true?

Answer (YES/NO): YES